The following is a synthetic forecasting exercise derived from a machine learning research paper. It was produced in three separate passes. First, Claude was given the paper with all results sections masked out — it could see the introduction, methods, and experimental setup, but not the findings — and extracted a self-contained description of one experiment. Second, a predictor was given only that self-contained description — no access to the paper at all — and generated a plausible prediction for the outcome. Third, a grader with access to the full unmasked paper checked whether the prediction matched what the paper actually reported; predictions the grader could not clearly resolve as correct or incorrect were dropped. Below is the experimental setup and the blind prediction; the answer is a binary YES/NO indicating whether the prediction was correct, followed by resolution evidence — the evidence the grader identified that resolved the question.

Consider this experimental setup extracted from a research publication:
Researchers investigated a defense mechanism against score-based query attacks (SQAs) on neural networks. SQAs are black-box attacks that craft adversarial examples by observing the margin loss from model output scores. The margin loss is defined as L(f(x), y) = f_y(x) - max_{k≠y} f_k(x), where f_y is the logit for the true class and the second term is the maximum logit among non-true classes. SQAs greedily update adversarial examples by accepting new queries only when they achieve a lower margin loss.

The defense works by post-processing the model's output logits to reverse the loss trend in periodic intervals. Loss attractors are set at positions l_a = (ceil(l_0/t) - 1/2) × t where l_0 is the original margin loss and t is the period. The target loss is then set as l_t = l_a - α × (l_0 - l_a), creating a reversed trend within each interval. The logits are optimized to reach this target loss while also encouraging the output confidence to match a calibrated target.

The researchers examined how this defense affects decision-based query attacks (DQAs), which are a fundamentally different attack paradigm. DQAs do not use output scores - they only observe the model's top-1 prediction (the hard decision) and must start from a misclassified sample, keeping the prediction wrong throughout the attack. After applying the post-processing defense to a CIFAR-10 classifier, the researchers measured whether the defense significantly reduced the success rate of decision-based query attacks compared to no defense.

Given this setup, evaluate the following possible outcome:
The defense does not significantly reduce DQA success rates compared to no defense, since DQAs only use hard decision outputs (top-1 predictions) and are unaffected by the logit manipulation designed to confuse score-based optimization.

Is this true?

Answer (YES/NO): YES